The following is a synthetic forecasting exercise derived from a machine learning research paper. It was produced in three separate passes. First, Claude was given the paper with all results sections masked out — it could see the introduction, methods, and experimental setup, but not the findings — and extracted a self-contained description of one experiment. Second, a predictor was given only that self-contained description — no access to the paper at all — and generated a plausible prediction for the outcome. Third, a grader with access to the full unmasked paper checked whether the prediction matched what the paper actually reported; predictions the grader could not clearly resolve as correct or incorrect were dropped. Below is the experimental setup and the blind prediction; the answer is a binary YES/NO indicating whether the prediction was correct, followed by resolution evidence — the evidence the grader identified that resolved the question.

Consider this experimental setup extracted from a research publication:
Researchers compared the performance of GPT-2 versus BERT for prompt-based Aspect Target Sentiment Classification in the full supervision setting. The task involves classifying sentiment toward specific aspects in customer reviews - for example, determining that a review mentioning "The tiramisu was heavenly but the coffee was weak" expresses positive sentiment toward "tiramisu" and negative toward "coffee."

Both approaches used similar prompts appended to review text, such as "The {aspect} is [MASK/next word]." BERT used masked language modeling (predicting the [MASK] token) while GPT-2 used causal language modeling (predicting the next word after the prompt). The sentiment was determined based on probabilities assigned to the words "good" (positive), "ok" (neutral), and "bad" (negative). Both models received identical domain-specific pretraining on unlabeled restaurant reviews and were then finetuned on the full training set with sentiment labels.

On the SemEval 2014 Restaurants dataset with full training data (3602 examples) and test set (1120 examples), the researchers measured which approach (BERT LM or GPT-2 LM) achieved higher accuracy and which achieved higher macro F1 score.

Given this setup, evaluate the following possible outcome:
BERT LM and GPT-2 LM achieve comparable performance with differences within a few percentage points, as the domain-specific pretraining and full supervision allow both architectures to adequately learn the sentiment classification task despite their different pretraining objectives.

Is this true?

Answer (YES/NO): YES